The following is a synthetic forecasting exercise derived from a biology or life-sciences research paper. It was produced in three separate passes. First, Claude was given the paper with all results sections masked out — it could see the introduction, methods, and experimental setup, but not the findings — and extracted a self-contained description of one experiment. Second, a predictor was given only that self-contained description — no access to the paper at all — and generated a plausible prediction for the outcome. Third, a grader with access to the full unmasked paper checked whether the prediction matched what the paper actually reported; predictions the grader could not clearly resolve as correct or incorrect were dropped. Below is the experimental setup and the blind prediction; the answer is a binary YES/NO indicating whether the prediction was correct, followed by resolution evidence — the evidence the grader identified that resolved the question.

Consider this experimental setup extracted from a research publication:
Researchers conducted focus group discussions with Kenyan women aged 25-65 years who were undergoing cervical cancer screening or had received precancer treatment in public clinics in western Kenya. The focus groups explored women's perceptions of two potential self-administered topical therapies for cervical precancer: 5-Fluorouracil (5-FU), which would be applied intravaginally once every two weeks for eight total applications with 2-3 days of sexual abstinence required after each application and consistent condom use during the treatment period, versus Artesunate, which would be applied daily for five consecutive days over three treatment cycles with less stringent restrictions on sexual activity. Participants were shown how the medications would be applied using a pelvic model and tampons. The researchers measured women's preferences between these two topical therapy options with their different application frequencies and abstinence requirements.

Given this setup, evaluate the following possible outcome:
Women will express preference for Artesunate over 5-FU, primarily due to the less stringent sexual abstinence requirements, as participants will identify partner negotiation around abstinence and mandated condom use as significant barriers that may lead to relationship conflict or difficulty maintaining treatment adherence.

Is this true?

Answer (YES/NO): NO